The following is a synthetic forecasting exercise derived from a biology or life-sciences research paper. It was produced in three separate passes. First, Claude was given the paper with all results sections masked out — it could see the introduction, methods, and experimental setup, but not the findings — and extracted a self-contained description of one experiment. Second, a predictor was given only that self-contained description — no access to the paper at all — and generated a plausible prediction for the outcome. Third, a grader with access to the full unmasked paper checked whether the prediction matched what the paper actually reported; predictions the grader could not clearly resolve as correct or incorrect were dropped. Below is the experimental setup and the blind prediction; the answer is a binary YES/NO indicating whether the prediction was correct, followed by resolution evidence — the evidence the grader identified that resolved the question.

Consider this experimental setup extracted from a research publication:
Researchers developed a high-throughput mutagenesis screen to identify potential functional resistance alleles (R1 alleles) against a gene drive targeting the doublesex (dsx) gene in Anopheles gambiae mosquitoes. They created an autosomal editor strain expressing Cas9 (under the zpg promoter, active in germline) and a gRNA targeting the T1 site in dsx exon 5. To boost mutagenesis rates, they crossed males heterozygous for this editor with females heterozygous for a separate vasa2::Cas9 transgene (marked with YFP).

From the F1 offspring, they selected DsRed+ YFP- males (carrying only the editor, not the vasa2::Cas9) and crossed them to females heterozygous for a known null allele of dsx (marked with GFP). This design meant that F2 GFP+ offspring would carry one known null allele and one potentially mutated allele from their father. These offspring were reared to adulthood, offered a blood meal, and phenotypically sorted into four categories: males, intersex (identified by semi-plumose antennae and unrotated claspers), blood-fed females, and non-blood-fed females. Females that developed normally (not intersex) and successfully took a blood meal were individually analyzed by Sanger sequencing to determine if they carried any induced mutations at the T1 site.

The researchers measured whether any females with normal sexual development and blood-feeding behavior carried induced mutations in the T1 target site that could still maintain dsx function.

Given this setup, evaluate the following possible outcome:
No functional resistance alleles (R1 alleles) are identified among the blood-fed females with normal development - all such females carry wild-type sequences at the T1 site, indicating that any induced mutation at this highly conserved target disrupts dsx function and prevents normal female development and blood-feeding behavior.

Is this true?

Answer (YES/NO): NO